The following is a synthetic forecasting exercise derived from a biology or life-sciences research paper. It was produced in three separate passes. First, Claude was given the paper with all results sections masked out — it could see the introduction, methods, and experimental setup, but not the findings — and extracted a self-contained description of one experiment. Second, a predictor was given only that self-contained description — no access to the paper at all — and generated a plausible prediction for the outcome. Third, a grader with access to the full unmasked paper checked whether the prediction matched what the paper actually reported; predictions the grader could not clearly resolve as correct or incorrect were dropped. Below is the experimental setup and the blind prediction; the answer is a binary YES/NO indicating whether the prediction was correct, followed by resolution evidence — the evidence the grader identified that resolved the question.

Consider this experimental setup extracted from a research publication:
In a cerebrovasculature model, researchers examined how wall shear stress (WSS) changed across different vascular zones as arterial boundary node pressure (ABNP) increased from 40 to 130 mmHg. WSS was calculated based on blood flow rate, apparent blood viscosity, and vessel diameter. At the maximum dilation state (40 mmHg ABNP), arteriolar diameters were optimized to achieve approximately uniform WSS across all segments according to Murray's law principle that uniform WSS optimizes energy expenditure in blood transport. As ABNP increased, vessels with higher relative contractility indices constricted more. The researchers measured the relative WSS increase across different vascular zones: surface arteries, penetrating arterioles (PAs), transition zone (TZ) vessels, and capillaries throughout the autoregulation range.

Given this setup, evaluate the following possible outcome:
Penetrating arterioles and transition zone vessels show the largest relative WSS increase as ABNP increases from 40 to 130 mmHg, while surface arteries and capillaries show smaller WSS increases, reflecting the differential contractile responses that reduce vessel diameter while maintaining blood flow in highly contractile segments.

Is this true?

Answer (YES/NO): NO